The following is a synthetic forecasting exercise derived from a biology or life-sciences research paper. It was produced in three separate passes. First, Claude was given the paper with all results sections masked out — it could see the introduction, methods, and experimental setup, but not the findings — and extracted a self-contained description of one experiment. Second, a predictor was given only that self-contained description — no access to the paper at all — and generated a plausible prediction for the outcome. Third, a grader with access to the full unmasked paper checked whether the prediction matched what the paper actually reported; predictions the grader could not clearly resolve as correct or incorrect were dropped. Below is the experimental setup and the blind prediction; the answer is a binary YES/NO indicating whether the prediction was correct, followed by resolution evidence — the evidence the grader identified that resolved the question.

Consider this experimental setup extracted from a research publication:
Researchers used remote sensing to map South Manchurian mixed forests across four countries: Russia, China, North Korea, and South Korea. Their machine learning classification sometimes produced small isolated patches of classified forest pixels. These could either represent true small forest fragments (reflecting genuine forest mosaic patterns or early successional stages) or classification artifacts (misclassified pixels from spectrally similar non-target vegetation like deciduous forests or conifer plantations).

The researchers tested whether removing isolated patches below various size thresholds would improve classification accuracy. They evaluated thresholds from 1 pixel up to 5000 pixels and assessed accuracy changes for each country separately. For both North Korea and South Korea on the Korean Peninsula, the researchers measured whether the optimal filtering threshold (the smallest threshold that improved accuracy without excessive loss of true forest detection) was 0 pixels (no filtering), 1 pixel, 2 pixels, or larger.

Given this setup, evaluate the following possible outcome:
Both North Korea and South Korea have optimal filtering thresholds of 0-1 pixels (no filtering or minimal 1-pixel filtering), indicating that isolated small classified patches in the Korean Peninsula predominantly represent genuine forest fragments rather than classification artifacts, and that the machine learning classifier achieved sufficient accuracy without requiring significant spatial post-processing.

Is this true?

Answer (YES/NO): NO